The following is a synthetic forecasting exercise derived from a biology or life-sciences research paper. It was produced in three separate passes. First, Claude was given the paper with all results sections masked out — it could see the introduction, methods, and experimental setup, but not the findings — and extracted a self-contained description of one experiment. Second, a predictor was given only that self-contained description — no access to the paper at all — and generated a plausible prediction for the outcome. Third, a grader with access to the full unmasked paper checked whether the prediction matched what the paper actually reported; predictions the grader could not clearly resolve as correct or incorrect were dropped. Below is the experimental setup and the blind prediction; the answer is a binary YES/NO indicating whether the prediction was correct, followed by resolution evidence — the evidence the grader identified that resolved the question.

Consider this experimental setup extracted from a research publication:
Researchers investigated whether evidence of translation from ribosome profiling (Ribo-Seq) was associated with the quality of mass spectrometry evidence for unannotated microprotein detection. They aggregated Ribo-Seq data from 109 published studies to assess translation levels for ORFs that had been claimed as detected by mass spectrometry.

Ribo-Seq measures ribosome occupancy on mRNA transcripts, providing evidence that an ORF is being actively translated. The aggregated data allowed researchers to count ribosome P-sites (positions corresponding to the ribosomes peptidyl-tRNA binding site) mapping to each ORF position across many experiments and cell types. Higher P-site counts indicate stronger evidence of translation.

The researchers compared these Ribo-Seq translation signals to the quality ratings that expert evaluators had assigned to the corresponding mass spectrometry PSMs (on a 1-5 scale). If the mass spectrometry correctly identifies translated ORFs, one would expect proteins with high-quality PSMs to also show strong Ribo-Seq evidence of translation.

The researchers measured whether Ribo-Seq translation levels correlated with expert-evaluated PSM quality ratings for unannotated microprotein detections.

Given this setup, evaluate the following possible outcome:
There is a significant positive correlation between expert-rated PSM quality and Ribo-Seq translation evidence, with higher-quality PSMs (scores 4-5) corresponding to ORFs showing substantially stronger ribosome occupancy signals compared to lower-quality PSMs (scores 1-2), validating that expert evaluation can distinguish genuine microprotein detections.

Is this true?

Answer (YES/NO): YES